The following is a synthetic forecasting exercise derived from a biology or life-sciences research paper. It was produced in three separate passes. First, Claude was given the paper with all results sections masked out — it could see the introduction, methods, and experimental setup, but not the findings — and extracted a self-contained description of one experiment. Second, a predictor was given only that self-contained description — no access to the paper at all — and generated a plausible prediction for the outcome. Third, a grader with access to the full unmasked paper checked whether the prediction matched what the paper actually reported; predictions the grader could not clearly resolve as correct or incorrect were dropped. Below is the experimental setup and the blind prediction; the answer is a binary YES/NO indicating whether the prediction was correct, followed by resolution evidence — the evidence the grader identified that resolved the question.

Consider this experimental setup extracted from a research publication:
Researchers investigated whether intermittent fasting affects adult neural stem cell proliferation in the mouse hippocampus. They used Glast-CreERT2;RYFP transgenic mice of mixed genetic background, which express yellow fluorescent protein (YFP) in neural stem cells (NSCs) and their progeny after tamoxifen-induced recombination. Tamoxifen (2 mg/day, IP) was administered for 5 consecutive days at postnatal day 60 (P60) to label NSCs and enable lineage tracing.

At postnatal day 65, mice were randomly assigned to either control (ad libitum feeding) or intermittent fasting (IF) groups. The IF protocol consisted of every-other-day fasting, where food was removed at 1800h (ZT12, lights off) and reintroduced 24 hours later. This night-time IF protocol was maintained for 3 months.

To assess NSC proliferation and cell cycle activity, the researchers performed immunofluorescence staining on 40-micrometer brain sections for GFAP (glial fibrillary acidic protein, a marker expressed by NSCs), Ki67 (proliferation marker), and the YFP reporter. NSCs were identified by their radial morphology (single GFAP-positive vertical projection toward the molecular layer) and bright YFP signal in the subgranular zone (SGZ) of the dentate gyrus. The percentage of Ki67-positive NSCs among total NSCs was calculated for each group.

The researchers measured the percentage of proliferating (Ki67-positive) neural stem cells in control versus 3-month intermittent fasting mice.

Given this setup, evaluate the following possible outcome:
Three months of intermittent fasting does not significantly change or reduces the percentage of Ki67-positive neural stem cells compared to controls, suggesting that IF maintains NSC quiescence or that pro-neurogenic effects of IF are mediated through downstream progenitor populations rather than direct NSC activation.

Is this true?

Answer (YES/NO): YES